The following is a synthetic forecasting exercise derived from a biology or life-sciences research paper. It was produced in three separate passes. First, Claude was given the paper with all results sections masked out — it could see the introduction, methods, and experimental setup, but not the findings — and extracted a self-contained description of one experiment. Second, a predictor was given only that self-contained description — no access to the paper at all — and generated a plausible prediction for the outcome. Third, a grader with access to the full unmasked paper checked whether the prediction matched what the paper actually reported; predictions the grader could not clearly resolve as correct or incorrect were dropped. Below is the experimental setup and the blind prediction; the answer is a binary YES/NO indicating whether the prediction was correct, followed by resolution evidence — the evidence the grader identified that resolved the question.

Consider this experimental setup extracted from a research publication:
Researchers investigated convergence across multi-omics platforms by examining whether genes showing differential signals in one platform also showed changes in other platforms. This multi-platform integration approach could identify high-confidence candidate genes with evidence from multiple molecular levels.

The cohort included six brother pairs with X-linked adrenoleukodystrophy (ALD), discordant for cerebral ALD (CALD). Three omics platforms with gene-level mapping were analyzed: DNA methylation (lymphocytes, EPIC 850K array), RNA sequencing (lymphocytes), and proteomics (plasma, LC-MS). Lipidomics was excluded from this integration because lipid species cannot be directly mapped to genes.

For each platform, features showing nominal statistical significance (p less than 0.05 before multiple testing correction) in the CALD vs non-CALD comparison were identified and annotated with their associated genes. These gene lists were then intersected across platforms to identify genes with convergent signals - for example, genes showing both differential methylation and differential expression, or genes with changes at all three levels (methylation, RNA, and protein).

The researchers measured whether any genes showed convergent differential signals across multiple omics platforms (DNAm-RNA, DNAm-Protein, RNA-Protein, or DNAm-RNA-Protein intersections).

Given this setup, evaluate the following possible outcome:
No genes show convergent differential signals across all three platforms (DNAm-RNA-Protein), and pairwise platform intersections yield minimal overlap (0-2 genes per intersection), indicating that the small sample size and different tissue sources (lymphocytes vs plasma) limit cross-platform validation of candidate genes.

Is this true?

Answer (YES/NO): YES